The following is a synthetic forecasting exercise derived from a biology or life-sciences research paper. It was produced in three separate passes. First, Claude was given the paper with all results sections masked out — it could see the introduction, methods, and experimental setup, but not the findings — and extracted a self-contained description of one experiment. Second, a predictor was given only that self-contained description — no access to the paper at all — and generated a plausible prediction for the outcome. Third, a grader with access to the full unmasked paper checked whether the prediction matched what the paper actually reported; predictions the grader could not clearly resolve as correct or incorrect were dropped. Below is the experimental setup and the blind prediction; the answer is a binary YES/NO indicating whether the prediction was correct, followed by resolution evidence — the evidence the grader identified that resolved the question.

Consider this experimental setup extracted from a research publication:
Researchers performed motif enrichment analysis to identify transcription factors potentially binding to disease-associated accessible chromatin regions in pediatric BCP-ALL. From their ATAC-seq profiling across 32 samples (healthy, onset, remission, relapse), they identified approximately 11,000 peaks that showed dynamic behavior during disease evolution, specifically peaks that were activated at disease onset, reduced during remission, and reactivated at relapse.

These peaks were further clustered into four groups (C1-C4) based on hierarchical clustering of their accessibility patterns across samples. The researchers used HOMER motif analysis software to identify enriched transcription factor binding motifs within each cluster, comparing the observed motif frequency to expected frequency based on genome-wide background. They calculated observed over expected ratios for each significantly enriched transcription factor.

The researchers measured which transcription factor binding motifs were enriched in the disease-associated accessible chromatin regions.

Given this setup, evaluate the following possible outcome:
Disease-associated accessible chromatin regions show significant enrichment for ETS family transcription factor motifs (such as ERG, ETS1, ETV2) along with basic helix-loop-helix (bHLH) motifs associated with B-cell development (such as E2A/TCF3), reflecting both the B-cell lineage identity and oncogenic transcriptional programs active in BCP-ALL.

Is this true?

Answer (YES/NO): NO